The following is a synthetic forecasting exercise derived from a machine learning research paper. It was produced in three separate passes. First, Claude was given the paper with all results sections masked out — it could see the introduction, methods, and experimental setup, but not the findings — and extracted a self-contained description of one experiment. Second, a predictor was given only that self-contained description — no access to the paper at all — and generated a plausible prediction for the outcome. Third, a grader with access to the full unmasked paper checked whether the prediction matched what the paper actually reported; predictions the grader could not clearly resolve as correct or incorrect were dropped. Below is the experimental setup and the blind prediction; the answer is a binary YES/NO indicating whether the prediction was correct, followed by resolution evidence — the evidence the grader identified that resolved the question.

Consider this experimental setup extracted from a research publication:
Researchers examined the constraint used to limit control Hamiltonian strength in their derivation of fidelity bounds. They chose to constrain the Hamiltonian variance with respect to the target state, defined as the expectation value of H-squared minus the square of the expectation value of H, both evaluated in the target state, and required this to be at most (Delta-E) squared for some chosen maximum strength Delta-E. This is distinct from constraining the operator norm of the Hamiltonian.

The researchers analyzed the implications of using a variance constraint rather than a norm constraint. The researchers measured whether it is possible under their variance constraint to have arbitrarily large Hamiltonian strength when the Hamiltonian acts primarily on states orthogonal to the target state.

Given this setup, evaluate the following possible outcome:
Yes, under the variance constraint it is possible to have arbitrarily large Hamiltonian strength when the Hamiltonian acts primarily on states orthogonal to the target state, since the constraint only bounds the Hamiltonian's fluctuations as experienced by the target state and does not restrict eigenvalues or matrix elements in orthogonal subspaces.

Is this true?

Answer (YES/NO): YES